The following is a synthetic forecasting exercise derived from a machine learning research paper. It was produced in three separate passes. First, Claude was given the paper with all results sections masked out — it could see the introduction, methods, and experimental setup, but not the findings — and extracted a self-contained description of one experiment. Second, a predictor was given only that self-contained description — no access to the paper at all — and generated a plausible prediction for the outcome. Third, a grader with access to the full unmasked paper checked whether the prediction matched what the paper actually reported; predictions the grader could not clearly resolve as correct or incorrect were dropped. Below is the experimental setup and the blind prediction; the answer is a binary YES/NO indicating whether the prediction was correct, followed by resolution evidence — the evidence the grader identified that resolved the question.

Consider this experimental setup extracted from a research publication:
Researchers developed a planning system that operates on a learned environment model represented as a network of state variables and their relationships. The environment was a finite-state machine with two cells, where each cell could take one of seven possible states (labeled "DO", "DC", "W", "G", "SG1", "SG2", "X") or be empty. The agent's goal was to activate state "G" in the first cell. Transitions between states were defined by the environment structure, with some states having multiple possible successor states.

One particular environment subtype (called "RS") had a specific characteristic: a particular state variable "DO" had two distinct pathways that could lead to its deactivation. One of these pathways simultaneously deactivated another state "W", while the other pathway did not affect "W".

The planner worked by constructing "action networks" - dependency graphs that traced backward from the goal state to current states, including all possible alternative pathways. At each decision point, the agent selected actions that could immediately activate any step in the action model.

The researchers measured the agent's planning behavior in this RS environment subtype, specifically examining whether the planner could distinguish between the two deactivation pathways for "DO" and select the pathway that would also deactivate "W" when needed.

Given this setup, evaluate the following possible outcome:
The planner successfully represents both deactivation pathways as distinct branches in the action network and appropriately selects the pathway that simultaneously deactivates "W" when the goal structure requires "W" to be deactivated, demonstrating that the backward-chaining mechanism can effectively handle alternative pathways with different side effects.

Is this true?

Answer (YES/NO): NO